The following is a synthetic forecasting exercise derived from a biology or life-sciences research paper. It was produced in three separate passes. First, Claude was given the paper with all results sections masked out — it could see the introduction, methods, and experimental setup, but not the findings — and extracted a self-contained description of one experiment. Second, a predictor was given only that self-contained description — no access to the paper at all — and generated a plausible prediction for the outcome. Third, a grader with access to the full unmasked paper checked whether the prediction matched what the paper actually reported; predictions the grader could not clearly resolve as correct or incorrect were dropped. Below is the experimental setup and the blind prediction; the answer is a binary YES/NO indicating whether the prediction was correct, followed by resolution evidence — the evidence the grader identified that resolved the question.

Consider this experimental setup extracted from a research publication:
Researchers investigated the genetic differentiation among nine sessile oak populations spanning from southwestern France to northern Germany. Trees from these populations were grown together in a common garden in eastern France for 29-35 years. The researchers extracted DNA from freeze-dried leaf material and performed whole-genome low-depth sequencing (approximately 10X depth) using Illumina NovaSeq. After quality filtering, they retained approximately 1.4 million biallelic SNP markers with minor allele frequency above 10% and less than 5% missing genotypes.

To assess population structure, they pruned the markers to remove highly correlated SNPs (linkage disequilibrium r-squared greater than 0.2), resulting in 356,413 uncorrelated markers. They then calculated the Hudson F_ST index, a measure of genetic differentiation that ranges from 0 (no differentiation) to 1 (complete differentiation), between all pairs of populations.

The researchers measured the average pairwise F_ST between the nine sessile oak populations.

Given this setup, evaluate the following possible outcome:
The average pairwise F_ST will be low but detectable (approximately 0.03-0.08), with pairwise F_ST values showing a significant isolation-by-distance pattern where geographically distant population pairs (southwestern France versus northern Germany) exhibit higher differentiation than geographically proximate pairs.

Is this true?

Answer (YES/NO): NO